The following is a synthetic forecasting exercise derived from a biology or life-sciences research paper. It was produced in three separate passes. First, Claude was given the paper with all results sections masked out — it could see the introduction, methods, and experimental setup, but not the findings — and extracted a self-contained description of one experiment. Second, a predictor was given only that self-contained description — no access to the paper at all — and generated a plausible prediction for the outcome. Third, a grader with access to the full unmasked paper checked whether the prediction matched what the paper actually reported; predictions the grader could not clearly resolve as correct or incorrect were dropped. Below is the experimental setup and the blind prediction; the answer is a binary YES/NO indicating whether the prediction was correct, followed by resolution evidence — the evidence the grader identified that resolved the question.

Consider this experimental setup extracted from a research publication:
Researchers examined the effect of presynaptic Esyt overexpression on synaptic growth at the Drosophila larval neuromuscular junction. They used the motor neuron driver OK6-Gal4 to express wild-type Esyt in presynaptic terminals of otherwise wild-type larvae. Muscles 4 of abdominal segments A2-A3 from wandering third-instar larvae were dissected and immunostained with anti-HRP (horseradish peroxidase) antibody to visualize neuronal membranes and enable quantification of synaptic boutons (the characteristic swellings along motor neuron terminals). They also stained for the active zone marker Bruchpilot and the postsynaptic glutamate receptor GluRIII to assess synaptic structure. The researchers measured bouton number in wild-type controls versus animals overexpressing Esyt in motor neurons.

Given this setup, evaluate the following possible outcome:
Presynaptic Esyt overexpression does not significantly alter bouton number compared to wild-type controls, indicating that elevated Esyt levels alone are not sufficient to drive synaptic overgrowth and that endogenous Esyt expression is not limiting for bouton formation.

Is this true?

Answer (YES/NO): NO